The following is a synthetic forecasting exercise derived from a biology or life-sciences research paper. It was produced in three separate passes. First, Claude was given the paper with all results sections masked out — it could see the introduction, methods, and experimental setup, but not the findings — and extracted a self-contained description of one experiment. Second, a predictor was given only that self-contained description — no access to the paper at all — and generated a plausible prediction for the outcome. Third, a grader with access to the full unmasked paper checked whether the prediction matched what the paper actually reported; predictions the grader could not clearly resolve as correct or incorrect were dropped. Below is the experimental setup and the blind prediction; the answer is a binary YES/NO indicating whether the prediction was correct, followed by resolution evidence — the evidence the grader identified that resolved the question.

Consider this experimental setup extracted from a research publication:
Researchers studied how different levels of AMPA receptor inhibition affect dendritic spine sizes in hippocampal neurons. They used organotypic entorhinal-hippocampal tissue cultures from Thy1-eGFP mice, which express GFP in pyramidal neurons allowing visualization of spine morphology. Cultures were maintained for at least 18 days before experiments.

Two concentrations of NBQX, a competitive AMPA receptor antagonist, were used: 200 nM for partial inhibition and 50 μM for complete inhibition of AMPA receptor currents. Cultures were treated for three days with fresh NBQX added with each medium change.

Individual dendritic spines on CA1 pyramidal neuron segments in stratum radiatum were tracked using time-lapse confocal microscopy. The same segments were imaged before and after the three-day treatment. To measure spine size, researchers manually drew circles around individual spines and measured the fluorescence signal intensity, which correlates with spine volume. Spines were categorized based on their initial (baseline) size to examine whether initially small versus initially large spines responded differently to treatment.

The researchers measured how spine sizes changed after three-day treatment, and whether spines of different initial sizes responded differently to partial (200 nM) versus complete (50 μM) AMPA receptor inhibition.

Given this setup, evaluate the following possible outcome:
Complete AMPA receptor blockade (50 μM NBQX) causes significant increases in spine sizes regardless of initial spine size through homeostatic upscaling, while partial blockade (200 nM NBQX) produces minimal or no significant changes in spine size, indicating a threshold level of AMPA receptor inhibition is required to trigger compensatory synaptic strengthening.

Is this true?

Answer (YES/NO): NO